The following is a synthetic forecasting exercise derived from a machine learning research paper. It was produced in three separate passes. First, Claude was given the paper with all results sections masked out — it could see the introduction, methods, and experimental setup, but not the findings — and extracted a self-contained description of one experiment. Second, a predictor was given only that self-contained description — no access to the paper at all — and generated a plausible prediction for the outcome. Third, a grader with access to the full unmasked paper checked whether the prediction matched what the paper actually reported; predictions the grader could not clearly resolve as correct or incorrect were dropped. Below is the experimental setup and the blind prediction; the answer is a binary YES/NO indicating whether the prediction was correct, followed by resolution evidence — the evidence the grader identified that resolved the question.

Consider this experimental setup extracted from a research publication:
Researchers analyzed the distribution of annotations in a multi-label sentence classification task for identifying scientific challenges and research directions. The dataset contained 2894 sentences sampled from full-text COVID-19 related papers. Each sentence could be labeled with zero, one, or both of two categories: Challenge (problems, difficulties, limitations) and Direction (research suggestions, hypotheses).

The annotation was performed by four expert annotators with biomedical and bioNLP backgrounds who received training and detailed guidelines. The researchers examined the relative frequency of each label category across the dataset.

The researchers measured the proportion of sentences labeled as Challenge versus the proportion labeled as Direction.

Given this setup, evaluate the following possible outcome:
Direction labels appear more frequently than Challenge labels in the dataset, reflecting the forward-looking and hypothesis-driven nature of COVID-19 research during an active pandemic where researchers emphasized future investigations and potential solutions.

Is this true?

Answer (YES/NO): NO